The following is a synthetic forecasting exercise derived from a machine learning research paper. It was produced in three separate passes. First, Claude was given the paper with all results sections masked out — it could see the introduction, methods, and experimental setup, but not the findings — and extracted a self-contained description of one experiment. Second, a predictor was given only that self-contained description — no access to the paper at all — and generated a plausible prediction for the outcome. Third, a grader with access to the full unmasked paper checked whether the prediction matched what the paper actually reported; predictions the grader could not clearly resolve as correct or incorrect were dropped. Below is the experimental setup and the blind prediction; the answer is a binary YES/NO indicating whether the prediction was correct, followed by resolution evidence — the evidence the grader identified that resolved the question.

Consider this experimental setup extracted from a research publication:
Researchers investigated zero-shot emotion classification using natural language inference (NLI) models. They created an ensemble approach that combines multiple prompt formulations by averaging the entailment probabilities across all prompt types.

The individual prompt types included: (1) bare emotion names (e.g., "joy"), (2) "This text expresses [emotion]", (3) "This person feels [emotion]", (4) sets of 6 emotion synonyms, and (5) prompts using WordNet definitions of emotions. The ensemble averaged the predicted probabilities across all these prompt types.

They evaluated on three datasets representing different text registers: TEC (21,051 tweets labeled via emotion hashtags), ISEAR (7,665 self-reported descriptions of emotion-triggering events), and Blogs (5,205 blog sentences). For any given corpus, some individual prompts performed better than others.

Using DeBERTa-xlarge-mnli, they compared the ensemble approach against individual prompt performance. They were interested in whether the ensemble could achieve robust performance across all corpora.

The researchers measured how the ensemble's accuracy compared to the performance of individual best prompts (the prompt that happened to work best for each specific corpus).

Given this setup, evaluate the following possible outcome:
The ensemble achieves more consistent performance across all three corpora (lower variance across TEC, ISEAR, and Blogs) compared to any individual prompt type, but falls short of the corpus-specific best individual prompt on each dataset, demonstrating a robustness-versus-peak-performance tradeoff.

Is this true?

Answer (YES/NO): YES